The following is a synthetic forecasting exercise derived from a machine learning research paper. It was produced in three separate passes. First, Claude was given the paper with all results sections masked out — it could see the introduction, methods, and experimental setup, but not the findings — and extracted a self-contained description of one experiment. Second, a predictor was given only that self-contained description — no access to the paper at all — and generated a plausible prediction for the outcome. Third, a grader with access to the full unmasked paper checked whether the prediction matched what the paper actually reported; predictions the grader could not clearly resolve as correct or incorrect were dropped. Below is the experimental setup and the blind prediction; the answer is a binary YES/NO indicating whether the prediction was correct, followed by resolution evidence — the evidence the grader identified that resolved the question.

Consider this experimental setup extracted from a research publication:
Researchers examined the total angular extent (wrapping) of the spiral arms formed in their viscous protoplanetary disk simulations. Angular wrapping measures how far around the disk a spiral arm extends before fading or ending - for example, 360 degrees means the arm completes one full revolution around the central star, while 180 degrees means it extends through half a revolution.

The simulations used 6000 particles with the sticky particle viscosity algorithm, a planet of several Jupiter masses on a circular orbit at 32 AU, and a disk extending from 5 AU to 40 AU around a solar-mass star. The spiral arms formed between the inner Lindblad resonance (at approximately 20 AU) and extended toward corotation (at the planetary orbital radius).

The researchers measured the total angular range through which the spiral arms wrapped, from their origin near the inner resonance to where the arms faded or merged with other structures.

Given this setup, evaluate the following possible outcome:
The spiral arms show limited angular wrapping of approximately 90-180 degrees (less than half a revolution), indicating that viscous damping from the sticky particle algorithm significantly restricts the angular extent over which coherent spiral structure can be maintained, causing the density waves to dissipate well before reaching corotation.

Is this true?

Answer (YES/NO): NO